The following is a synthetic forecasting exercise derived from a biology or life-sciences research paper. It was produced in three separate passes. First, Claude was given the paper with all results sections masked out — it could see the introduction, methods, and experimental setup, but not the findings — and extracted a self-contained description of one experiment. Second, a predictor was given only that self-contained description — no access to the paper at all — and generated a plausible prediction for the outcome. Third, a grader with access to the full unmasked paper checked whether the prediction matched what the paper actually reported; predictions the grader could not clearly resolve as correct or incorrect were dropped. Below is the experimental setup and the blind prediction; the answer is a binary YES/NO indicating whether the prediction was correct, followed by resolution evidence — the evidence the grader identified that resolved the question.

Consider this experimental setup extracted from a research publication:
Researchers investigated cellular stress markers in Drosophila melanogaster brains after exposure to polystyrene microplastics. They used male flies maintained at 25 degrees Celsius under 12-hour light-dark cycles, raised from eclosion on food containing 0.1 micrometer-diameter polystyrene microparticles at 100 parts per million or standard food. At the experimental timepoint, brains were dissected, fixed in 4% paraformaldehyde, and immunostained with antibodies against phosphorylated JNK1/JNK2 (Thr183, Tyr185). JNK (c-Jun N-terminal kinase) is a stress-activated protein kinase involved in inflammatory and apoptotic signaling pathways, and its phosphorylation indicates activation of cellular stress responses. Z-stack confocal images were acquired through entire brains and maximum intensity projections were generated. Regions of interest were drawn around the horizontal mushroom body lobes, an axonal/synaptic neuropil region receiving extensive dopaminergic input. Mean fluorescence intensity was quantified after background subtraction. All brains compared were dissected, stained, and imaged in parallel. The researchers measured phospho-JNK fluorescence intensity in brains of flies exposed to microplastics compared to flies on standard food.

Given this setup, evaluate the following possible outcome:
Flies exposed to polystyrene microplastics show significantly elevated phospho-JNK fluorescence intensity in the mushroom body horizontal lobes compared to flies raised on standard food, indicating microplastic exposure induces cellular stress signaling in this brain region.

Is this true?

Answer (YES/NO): YES